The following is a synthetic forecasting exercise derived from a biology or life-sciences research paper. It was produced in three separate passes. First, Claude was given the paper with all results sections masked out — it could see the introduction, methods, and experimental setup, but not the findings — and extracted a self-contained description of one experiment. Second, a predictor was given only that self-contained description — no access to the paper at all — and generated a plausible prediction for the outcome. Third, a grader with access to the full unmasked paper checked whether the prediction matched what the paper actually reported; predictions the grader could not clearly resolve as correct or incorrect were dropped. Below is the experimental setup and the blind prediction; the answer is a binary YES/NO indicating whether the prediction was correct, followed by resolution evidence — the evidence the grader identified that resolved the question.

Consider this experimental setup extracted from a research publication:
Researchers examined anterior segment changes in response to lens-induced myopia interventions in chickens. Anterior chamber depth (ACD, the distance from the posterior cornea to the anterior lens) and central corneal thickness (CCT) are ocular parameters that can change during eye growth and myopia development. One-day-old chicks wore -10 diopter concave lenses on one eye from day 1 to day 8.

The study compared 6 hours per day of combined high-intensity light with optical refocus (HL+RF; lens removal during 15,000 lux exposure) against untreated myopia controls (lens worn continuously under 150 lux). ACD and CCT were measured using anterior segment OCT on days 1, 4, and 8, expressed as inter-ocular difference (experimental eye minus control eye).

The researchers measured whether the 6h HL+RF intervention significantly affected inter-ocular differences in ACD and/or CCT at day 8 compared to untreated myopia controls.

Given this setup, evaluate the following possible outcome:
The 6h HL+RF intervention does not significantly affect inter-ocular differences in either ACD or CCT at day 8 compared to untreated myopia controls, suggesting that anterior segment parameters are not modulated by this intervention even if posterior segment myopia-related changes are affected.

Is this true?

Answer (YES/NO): YES